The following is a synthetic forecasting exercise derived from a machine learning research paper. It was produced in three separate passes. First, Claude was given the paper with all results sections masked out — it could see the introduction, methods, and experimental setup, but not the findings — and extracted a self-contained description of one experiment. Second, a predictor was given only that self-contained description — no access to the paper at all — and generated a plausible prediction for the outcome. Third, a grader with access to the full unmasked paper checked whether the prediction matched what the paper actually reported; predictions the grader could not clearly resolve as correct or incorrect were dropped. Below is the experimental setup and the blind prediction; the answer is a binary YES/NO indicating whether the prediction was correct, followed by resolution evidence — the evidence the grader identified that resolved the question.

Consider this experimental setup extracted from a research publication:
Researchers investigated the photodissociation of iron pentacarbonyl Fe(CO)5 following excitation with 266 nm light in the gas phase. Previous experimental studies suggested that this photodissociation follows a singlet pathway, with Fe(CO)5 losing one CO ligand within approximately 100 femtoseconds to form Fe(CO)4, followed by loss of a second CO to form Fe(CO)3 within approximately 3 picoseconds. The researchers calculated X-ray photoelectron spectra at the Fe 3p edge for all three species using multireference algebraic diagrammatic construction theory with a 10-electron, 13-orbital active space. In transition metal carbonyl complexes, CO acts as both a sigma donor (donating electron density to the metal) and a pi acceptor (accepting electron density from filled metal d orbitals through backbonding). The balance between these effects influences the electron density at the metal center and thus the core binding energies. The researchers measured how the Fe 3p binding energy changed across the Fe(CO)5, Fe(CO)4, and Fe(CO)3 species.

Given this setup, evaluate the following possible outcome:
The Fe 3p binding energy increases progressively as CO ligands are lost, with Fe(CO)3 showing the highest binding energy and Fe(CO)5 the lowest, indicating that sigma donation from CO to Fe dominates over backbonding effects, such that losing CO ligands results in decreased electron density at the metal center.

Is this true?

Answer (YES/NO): NO